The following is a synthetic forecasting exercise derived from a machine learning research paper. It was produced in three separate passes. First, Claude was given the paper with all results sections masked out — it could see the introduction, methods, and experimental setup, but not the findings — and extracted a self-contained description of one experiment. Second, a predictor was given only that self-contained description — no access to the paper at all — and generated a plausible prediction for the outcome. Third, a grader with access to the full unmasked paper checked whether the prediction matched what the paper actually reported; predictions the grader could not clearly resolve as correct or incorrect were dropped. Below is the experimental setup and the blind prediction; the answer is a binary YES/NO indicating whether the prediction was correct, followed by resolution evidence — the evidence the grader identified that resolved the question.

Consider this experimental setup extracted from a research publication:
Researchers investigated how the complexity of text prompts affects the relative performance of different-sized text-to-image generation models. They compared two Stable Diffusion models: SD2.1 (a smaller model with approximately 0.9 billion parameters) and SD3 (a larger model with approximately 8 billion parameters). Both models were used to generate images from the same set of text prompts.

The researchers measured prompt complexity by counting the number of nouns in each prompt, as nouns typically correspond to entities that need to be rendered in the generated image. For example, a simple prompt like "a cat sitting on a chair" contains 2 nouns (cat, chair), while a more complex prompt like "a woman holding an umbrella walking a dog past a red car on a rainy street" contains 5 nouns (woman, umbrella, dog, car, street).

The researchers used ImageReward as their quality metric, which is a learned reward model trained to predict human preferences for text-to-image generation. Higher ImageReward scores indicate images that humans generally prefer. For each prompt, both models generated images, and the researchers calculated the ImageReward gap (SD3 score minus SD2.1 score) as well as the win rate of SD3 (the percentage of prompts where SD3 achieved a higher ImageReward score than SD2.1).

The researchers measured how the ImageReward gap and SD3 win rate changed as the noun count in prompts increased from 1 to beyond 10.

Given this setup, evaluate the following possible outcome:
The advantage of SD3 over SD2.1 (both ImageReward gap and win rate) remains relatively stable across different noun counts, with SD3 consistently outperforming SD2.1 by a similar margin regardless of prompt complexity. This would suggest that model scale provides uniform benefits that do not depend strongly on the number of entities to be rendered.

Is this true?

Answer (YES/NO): NO